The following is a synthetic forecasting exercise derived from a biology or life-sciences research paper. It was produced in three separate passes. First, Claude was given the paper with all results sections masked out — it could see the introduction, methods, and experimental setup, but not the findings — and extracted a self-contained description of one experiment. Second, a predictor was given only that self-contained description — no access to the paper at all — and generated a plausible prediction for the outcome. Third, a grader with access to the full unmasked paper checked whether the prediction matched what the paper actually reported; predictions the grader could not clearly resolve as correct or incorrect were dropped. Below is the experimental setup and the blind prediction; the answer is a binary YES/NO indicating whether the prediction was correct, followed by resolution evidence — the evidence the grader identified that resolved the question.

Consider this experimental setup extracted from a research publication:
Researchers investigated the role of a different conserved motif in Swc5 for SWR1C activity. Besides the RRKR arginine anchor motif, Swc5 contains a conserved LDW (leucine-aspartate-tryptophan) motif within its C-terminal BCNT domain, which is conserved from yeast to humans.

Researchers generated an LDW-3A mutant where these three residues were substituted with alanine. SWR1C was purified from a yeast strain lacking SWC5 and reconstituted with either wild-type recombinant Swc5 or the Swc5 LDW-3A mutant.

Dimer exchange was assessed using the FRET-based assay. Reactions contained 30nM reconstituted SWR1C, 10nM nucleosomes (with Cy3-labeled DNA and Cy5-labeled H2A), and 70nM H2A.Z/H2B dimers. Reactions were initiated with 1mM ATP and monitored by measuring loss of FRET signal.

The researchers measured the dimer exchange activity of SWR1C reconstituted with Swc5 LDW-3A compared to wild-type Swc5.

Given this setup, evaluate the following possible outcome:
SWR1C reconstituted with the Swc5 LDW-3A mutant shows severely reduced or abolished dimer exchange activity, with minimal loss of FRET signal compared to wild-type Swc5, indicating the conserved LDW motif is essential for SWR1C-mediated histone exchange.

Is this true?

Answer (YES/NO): YES